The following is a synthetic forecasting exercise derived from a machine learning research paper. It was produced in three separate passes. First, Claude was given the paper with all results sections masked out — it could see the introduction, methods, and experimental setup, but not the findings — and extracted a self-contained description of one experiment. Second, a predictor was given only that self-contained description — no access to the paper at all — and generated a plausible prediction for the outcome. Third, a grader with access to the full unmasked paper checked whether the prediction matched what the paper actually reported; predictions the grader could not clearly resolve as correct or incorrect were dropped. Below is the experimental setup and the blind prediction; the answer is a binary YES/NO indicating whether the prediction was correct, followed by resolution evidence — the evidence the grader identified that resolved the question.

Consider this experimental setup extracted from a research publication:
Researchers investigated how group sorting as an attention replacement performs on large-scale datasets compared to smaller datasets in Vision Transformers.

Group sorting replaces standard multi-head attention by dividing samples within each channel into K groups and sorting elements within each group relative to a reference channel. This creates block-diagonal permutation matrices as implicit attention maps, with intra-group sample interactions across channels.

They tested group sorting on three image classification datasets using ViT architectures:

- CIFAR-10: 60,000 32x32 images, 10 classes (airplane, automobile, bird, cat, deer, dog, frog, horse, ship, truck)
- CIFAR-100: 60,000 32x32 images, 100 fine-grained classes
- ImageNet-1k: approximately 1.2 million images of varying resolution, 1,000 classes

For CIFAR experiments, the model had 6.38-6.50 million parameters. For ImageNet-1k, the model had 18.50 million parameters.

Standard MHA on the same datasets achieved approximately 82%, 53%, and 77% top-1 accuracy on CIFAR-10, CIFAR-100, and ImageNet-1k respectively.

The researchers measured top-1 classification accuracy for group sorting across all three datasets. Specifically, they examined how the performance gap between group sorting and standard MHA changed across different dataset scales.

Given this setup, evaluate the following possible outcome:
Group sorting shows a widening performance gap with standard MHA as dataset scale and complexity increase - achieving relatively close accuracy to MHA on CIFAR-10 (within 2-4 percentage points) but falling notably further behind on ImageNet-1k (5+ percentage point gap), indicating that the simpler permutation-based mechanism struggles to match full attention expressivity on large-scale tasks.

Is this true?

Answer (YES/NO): YES